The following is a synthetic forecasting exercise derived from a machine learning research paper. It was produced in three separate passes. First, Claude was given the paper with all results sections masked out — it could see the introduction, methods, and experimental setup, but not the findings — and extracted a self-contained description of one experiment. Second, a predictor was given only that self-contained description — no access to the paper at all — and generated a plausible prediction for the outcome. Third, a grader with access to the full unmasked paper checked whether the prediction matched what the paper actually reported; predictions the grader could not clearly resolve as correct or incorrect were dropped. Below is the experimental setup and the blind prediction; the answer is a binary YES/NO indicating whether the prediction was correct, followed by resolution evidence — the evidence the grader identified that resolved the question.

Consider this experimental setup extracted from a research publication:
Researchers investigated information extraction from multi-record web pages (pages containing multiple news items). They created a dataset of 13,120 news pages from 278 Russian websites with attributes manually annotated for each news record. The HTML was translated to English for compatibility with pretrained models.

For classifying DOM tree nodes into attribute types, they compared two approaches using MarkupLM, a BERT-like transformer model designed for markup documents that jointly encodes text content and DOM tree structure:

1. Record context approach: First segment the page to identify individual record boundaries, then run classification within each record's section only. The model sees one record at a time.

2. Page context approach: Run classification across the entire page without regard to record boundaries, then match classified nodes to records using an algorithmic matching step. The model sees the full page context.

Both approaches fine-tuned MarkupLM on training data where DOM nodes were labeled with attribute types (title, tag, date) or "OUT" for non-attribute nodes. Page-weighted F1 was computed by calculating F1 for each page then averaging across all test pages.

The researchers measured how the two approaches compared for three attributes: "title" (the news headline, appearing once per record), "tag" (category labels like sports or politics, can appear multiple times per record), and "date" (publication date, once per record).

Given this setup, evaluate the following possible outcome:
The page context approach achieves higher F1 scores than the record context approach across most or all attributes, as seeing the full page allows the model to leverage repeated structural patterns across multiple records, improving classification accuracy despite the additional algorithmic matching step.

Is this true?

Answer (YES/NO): NO